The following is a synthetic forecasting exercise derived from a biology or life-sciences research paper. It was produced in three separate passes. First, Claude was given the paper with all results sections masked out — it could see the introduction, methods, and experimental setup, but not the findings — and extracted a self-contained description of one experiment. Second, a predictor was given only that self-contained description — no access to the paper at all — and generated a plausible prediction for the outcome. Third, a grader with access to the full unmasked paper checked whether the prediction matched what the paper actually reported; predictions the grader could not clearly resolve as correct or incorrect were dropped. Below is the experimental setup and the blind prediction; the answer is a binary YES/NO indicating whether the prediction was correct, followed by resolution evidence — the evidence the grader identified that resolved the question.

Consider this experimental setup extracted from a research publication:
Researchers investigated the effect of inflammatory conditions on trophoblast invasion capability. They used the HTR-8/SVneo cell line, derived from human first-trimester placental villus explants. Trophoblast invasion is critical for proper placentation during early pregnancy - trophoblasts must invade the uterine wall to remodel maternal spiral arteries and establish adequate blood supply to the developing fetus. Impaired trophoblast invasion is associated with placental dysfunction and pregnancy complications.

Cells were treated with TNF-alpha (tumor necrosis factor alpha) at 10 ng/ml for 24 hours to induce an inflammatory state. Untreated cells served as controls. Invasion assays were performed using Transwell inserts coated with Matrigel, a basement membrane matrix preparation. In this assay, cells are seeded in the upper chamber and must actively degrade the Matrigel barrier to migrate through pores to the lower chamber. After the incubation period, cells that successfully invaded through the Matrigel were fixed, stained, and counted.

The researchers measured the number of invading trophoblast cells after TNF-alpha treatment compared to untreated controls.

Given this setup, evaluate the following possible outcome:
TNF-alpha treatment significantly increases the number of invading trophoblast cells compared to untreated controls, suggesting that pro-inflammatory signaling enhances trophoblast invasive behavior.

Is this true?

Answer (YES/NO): NO